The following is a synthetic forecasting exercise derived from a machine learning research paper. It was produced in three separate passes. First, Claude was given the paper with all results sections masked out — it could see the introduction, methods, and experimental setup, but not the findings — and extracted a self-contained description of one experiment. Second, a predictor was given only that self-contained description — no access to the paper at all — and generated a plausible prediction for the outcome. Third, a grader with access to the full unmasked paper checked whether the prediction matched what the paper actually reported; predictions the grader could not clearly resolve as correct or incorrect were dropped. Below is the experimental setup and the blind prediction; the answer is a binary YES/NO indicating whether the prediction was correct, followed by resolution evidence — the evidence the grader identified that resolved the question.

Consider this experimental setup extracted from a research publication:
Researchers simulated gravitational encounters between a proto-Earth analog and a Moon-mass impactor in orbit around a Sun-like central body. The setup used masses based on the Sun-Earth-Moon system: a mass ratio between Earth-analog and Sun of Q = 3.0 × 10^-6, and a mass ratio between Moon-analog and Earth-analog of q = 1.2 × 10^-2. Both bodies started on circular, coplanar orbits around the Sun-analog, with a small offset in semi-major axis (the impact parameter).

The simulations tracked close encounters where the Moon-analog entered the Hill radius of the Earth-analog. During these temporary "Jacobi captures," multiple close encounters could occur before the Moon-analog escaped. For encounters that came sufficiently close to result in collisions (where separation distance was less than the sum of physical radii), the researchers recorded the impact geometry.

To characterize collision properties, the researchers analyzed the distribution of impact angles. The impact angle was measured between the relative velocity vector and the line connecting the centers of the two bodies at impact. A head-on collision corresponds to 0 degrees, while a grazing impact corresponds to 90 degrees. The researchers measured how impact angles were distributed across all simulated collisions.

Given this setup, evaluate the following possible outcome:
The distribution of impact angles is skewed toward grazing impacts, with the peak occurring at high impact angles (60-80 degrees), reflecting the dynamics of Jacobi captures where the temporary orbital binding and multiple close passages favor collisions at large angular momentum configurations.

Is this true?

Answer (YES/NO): NO